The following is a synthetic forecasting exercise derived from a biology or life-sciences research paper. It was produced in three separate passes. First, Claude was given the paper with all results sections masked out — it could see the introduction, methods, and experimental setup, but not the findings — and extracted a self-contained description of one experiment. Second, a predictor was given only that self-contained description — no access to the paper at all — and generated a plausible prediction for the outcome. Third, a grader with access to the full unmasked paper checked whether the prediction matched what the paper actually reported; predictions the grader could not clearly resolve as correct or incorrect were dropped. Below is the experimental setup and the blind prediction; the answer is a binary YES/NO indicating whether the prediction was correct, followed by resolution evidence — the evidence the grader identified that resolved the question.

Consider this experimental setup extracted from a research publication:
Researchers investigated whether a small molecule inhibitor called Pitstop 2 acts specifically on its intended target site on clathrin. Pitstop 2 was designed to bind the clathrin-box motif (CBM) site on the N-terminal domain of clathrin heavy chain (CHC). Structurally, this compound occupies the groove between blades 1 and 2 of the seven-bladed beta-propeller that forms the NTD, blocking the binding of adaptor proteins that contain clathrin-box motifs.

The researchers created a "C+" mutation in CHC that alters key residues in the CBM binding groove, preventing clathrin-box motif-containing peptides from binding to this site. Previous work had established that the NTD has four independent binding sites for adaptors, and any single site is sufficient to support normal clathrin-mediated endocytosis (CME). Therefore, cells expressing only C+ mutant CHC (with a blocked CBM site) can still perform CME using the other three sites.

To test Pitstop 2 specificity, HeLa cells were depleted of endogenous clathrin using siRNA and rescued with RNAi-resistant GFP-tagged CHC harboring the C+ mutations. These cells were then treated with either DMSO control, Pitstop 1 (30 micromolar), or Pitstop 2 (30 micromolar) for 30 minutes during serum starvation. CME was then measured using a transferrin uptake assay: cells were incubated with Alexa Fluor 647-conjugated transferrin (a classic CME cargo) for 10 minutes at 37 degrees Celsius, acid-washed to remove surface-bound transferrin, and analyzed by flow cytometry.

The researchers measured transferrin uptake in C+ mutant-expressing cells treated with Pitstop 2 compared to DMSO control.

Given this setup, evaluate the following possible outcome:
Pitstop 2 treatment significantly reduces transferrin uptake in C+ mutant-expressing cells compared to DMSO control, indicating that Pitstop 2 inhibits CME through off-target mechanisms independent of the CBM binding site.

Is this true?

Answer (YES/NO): YES